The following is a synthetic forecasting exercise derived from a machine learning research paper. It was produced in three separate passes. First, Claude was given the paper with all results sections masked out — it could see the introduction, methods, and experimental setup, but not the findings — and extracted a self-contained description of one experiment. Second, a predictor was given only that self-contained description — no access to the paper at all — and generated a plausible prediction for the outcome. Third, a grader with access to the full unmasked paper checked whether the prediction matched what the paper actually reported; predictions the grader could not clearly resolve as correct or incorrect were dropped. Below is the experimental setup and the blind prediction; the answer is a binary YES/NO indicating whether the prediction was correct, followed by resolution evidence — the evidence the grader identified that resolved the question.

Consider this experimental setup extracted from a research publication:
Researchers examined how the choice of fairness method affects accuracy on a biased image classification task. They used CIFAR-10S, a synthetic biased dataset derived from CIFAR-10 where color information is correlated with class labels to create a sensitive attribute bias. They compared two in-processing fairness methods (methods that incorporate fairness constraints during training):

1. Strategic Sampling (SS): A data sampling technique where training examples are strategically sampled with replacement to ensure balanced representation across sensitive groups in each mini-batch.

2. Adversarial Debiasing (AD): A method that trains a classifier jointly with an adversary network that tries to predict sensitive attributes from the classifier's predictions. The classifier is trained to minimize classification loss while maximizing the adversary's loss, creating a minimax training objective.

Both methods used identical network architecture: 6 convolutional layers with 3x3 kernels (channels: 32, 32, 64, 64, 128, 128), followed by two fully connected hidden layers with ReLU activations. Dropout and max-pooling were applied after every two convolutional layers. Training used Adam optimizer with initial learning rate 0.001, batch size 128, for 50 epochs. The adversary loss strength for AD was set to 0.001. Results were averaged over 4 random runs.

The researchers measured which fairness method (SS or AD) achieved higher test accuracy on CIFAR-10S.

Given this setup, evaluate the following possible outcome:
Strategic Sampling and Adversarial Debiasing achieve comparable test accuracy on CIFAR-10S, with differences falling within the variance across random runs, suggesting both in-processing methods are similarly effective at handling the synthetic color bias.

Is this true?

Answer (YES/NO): NO